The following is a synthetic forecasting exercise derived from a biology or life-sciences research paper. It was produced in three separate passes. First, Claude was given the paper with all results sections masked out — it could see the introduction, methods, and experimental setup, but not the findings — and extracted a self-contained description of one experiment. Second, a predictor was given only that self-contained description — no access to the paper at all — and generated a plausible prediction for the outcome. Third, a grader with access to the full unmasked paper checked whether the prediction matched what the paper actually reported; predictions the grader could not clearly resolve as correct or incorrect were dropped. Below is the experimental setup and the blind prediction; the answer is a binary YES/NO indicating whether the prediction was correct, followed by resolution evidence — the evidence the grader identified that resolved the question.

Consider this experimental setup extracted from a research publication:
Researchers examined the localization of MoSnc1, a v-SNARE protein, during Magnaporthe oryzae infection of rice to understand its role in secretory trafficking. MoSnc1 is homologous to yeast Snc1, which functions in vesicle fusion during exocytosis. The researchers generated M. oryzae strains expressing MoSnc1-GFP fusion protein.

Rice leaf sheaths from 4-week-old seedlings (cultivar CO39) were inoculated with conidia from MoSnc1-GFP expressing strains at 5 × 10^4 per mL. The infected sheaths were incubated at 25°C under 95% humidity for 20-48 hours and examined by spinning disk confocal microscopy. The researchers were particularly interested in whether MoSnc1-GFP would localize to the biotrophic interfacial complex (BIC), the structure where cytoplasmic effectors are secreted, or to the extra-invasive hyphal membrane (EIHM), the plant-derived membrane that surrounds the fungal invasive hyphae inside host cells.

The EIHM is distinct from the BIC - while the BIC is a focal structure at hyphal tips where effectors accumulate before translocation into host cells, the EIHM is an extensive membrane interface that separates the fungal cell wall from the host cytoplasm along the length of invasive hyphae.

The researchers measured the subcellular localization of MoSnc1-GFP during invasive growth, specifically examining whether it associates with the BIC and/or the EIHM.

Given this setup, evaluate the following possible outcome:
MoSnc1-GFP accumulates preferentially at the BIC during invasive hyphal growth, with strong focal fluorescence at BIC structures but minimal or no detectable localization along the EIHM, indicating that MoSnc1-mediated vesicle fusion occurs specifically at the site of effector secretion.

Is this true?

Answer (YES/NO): NO